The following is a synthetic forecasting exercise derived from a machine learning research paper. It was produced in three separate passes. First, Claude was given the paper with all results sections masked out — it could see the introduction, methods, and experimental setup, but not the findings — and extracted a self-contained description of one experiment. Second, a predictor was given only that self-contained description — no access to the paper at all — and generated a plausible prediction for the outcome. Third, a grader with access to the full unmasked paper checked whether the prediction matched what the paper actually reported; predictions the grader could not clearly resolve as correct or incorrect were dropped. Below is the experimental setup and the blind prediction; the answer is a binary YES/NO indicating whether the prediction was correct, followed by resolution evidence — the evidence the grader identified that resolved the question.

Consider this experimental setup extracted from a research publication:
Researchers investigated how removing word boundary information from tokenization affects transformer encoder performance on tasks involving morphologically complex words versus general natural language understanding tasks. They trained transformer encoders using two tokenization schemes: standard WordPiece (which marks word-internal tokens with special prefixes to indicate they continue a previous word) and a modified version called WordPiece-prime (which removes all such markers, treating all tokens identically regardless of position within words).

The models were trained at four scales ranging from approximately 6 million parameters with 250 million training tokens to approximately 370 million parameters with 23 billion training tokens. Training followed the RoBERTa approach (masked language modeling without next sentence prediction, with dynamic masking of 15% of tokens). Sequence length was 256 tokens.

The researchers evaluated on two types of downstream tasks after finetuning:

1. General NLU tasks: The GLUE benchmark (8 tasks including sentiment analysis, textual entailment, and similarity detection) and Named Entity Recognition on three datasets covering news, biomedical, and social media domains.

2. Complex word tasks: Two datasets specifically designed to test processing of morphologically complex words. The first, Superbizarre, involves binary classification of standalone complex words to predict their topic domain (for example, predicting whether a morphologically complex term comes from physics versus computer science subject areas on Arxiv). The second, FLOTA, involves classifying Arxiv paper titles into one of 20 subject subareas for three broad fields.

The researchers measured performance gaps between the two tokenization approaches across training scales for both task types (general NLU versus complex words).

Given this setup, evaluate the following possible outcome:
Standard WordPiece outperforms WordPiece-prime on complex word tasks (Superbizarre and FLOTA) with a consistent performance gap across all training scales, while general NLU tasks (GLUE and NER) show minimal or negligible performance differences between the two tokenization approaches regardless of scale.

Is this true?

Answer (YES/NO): NO